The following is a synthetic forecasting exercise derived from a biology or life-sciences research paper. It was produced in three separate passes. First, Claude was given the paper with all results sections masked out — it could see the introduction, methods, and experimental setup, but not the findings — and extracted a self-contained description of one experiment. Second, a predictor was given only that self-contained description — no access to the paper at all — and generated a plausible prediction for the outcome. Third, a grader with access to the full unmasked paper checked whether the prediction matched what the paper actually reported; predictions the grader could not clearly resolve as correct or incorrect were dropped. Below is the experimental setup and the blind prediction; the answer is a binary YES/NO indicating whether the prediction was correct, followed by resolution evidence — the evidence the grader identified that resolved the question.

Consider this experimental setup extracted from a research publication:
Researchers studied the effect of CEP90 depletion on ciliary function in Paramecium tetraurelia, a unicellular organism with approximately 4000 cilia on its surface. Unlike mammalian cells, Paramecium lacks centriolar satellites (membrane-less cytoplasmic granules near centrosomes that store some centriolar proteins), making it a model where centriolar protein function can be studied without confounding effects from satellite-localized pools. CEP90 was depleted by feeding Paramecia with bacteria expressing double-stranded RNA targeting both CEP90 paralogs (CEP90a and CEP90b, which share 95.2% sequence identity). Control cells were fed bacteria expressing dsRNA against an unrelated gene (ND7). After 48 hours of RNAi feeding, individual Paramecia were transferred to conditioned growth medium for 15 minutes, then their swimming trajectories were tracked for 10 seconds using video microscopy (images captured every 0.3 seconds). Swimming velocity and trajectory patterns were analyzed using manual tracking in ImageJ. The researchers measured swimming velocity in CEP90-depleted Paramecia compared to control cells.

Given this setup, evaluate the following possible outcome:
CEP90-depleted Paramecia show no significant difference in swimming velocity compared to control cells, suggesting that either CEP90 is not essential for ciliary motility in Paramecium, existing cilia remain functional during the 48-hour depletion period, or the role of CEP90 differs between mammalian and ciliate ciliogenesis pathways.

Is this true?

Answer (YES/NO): NO